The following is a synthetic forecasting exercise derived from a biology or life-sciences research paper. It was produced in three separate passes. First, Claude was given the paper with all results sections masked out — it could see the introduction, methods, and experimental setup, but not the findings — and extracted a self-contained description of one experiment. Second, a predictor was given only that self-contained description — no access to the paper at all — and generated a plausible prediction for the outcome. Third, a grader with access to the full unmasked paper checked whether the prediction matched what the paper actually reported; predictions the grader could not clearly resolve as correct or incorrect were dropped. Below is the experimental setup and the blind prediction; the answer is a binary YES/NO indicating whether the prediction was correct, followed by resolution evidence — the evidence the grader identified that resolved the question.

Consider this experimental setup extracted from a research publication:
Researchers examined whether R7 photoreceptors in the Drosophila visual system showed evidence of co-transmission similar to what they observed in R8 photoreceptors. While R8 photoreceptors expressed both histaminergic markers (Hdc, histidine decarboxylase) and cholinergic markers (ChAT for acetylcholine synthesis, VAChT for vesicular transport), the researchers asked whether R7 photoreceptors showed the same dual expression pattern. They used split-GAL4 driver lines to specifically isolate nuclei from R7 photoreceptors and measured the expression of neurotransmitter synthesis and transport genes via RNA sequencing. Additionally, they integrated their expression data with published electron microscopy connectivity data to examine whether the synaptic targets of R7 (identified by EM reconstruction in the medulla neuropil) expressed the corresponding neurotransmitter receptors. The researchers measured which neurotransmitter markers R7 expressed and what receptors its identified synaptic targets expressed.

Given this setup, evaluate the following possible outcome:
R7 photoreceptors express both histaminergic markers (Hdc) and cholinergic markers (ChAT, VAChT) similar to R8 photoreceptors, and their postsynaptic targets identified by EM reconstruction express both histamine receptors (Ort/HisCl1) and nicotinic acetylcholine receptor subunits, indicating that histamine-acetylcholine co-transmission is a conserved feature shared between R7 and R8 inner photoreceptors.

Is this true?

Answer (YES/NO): NO